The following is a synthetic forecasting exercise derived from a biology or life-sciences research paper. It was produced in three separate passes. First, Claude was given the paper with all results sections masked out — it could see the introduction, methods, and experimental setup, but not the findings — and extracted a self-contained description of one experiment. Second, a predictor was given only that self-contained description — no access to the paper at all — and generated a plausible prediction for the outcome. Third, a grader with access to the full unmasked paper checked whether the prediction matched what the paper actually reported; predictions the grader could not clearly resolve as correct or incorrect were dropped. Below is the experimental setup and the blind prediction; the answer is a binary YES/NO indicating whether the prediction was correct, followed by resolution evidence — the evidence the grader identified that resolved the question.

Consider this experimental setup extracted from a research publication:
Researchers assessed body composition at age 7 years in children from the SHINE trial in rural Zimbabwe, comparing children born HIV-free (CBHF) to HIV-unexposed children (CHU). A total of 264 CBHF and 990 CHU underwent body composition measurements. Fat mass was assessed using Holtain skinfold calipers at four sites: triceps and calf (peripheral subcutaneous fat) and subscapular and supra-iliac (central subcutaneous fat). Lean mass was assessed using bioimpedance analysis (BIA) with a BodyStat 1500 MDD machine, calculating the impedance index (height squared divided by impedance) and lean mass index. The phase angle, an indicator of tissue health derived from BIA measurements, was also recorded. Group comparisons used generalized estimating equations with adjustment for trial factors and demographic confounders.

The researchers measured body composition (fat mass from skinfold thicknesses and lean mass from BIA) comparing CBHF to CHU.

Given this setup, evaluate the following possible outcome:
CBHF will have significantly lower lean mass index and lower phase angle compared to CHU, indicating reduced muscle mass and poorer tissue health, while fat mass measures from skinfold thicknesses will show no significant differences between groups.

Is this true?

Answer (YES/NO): NO